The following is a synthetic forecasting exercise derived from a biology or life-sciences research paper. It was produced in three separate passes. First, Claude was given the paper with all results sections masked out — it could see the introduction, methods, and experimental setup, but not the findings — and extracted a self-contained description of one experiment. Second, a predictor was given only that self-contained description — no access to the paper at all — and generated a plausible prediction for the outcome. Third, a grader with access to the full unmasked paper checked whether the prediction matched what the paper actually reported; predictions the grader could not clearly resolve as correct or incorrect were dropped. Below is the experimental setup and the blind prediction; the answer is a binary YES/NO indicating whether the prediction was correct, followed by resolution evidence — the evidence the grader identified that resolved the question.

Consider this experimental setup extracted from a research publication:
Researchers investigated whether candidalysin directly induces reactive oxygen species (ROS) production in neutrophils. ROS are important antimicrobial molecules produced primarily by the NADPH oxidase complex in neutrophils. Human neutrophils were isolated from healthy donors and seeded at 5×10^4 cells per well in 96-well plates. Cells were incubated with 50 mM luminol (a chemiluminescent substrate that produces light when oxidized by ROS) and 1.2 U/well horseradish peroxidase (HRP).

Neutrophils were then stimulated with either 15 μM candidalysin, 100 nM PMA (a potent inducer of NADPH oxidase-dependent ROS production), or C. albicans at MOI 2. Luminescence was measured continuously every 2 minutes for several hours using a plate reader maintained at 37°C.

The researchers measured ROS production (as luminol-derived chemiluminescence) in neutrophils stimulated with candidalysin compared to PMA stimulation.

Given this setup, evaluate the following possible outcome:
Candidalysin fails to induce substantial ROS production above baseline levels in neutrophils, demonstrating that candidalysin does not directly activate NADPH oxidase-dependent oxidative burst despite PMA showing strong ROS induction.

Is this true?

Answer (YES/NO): NO